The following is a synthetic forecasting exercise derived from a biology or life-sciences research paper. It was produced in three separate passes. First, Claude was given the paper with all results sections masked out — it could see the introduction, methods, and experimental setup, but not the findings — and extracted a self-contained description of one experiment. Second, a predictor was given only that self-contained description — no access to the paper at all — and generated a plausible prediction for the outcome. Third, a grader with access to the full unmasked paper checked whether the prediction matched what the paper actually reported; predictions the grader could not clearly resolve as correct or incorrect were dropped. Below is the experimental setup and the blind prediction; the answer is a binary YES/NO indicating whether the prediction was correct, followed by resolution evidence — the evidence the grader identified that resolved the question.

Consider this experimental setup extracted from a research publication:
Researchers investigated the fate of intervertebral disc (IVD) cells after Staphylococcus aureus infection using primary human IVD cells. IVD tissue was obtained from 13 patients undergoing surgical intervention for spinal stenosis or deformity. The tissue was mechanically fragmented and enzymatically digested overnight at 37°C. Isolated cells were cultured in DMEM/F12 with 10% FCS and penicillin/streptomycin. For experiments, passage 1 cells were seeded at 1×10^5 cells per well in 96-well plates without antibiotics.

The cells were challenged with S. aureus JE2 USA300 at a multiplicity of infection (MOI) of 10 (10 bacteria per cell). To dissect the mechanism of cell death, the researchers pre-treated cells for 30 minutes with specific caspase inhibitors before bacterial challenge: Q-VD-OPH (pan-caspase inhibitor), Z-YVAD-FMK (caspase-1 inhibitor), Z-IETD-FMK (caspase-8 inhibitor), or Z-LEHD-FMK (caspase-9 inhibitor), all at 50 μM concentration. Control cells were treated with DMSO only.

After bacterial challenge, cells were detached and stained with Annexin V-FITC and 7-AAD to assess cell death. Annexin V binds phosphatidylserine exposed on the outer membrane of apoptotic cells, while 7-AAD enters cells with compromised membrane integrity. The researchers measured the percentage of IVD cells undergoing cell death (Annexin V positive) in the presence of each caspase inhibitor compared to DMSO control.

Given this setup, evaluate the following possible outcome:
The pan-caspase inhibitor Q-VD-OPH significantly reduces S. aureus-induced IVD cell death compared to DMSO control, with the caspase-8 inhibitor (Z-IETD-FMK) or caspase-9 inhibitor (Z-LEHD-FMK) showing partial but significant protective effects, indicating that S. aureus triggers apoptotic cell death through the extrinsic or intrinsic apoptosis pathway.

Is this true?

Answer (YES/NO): NO